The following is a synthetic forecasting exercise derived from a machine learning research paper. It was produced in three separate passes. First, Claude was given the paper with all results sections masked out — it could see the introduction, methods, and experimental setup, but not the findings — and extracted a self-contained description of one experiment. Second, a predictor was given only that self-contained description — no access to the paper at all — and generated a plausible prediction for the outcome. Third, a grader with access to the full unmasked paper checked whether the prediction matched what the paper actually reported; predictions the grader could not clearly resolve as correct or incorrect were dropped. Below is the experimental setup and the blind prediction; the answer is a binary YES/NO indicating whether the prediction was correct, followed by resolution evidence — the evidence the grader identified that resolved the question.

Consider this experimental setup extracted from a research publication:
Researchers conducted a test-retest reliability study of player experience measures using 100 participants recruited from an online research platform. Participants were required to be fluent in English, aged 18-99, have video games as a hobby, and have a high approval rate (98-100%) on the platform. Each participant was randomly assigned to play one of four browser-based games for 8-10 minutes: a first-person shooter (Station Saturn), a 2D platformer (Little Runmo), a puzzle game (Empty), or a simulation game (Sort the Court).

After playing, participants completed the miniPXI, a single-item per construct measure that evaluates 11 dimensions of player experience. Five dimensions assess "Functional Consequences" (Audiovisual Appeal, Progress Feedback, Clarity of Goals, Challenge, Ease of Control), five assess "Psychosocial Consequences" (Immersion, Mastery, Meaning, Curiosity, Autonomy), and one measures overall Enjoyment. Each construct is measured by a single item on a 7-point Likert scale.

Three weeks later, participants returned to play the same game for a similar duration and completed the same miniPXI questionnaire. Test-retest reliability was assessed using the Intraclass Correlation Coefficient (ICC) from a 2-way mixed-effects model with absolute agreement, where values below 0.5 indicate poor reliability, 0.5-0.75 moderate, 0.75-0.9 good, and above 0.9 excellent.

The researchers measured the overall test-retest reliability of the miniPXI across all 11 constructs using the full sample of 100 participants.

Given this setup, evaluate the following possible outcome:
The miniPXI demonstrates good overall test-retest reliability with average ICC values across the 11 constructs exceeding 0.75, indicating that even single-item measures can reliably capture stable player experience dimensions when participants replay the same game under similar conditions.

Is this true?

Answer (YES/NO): NO